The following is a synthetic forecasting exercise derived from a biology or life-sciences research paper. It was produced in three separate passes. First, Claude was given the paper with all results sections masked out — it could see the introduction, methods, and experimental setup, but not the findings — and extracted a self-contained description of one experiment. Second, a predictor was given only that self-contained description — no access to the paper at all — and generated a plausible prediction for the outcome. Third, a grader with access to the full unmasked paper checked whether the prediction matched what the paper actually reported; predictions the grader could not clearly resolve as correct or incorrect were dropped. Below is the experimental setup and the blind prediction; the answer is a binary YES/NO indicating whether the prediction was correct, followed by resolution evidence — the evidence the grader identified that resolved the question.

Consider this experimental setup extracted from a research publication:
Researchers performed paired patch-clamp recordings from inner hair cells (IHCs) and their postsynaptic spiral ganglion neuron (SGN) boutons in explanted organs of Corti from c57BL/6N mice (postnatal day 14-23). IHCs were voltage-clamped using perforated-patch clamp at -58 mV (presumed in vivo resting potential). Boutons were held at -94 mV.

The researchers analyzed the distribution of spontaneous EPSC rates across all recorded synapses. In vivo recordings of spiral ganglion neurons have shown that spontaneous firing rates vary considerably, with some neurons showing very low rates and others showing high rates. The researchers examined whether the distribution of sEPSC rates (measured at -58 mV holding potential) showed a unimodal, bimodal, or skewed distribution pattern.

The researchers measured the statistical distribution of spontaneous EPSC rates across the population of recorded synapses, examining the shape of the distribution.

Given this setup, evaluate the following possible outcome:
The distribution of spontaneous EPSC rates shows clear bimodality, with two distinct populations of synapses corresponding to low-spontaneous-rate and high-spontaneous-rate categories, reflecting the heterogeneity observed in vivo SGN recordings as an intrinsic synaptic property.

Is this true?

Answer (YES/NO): NO